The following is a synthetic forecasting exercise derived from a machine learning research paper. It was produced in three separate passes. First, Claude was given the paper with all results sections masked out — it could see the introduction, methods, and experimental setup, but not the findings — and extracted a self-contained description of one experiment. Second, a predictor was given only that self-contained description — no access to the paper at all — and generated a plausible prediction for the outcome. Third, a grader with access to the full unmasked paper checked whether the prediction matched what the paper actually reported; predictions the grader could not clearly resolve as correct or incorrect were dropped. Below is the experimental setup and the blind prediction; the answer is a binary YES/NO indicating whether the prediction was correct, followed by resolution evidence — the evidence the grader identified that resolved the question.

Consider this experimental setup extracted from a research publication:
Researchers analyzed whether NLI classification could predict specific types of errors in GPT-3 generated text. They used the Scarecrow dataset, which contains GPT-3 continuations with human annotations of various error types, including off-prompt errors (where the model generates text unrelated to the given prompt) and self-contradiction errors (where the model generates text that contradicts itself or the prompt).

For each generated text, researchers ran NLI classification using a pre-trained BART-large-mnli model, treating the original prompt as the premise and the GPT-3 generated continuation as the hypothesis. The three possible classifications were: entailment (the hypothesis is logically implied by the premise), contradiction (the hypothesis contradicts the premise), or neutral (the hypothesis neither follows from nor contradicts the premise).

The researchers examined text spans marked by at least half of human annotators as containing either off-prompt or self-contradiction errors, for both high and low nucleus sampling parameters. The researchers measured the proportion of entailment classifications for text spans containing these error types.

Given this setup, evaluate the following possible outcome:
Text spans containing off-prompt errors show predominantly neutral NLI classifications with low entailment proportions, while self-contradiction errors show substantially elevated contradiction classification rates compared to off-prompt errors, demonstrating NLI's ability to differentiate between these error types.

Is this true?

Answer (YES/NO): NO